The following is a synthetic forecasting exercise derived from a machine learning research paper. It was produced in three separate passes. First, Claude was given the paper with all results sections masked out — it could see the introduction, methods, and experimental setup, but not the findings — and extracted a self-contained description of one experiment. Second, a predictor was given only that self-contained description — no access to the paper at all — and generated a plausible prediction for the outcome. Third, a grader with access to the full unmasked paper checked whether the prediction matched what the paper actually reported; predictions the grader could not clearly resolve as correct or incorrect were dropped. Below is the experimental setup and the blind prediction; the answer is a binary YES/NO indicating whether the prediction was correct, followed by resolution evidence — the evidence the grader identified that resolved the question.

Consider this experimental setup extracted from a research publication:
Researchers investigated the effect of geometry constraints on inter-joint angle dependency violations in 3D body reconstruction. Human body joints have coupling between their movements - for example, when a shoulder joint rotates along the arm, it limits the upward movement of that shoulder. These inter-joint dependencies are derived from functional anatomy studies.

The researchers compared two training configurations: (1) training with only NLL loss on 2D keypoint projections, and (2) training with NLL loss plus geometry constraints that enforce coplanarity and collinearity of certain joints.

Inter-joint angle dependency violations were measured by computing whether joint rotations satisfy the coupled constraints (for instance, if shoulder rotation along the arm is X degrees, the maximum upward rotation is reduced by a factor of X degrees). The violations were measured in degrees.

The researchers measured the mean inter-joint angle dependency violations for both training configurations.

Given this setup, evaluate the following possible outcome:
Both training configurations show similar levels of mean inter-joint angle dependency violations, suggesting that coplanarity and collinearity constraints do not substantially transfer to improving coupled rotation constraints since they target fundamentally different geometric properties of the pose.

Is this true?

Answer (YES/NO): NO